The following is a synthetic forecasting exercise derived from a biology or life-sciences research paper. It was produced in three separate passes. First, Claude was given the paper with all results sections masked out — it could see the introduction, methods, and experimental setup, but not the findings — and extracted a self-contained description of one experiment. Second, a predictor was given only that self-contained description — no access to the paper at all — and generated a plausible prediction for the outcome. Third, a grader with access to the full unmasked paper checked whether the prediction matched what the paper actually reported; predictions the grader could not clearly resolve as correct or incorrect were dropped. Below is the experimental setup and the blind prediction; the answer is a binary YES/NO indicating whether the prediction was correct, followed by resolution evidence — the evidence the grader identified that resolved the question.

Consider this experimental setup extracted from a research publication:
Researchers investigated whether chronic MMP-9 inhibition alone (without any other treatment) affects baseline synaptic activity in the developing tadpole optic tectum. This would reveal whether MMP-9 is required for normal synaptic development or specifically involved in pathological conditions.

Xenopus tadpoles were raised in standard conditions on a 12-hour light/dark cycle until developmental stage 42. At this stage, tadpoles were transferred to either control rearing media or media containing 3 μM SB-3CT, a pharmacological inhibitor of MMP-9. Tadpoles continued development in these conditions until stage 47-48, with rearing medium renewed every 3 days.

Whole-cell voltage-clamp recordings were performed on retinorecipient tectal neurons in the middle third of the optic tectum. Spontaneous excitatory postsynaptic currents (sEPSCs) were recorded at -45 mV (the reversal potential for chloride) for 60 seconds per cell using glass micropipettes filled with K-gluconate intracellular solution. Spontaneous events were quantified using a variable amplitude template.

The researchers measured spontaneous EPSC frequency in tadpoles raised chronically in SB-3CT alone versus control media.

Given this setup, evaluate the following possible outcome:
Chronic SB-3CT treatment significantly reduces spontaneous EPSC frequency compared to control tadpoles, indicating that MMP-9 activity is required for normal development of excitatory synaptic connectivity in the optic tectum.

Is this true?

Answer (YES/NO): NO